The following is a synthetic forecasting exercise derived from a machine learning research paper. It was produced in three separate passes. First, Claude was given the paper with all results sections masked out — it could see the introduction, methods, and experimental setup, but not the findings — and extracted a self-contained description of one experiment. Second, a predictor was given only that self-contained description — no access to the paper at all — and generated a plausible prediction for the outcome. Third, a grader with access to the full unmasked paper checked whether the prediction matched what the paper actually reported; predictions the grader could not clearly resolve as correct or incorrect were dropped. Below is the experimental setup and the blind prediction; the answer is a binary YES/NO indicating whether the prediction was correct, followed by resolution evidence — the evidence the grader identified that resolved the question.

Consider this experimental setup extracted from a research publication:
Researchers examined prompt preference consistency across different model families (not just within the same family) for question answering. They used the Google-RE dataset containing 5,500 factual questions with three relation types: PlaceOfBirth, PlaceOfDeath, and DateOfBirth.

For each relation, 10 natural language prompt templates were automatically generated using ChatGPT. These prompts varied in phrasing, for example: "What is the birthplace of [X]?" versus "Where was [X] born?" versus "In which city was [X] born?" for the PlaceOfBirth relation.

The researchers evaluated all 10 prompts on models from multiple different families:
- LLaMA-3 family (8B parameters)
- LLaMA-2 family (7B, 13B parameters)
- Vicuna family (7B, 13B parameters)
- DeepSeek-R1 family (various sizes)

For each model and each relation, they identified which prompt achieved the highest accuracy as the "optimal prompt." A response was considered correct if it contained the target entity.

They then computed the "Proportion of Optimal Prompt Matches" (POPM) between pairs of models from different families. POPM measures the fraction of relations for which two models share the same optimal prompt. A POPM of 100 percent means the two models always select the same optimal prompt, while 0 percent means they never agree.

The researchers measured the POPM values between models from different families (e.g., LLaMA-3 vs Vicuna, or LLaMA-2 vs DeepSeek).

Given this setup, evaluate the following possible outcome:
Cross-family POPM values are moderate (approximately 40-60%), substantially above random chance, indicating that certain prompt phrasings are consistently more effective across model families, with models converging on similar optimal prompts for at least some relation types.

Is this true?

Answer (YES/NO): NO